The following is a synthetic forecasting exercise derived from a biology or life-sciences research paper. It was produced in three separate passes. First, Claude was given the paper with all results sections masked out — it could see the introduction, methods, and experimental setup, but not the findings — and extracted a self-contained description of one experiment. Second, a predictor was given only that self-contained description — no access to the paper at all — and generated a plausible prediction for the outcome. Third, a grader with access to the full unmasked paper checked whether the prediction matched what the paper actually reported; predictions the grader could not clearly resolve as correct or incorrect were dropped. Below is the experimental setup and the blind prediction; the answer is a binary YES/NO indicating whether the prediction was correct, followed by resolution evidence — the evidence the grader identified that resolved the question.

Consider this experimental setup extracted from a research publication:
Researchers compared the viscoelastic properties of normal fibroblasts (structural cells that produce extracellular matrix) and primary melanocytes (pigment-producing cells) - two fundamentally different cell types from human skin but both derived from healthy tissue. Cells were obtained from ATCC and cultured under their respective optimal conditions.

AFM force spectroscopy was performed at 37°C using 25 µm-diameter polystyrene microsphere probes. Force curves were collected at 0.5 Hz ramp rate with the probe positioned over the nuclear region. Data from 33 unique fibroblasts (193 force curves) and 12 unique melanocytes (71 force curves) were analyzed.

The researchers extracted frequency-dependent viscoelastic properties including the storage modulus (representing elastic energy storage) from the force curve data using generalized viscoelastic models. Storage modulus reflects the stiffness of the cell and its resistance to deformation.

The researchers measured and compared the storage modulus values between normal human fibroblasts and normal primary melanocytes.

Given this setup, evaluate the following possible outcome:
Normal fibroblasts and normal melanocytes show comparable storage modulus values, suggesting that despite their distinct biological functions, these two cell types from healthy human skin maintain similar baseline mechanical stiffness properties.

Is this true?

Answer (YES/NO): NO